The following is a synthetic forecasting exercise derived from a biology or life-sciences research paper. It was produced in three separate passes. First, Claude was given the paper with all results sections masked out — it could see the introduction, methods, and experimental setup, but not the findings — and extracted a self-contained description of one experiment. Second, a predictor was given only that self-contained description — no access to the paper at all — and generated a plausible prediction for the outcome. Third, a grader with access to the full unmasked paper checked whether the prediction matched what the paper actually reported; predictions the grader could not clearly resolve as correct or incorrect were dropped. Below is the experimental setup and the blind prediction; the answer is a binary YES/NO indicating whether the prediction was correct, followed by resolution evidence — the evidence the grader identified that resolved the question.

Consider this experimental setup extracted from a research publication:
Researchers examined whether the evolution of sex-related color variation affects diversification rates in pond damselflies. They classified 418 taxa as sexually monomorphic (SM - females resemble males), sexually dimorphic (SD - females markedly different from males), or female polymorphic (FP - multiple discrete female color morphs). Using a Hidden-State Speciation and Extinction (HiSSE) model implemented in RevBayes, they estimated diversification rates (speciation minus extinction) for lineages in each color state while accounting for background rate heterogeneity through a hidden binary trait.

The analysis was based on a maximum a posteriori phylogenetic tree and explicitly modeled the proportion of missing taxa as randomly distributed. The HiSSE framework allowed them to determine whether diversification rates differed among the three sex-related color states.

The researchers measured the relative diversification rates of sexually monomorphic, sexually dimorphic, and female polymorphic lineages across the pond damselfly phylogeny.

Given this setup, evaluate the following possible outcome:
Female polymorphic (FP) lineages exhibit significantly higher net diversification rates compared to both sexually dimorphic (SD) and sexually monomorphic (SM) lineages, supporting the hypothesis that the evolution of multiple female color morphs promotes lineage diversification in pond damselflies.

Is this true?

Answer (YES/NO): NO